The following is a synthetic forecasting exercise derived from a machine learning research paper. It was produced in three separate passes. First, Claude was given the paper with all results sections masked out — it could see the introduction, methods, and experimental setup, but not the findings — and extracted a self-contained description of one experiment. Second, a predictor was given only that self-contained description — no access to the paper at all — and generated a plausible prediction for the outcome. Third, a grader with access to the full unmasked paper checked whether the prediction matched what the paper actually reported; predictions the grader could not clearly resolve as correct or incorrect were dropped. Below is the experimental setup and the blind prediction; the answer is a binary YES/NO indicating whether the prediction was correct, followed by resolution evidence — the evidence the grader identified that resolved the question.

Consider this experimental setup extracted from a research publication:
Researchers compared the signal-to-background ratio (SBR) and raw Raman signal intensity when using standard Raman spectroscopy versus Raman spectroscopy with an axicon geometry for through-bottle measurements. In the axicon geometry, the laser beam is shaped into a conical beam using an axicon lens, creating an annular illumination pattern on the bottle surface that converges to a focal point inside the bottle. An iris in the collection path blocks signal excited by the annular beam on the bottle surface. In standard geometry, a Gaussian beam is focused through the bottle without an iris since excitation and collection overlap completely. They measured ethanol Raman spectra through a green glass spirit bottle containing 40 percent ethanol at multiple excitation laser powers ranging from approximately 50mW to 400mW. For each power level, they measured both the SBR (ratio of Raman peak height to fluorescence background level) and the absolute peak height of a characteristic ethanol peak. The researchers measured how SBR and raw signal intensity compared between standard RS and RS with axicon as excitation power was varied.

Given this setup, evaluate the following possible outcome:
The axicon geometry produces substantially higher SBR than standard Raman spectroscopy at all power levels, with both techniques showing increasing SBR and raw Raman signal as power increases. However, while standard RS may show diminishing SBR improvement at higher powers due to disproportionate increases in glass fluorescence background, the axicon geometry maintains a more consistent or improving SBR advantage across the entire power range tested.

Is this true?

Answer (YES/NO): NO